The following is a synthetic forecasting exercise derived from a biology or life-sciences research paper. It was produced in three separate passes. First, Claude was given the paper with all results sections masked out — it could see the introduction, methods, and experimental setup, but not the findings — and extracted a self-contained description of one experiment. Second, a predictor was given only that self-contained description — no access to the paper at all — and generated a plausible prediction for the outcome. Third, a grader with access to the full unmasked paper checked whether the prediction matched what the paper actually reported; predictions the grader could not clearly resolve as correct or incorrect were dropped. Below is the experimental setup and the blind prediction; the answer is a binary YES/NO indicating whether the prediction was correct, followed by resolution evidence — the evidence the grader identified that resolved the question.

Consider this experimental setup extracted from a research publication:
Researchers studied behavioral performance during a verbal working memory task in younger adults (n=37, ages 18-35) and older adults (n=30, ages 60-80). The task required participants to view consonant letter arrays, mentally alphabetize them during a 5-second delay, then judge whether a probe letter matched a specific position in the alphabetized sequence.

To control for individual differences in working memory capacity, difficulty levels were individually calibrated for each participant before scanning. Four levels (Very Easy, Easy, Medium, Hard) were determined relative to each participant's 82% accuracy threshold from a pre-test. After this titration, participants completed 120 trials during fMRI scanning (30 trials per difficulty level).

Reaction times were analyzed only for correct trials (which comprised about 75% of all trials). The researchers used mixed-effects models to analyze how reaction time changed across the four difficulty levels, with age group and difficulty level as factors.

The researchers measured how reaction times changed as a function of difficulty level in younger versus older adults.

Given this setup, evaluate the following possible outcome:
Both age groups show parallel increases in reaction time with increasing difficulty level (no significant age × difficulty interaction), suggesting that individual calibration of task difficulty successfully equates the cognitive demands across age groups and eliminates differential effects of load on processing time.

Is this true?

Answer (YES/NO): YES